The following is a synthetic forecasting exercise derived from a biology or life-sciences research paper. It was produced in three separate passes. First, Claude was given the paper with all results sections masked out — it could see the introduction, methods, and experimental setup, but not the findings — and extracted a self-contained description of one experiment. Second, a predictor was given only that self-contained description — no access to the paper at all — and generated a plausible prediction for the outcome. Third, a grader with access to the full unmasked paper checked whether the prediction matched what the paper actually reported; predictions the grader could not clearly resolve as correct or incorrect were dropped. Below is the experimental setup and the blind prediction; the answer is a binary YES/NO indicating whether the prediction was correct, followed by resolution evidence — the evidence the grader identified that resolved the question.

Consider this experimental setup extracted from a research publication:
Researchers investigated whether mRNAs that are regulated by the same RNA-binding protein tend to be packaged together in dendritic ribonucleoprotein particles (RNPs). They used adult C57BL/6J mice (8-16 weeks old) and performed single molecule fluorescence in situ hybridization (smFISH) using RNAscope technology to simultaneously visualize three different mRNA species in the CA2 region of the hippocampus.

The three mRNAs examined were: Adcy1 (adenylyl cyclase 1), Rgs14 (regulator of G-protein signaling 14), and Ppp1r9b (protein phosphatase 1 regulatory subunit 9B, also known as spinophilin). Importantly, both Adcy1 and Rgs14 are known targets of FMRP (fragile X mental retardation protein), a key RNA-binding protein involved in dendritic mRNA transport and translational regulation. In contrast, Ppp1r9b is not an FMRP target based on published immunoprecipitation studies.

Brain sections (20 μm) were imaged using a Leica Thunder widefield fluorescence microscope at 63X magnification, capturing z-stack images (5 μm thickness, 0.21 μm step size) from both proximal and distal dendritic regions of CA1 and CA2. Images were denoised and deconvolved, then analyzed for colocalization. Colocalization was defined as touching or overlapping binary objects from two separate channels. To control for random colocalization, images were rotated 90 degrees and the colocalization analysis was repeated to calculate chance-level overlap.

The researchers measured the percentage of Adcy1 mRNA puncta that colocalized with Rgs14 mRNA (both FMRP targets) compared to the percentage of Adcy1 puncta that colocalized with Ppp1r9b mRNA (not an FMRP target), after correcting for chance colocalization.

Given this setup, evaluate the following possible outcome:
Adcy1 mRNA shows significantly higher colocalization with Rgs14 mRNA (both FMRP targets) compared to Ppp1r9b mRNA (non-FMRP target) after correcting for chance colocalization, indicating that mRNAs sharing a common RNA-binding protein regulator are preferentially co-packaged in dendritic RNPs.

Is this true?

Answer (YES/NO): NO